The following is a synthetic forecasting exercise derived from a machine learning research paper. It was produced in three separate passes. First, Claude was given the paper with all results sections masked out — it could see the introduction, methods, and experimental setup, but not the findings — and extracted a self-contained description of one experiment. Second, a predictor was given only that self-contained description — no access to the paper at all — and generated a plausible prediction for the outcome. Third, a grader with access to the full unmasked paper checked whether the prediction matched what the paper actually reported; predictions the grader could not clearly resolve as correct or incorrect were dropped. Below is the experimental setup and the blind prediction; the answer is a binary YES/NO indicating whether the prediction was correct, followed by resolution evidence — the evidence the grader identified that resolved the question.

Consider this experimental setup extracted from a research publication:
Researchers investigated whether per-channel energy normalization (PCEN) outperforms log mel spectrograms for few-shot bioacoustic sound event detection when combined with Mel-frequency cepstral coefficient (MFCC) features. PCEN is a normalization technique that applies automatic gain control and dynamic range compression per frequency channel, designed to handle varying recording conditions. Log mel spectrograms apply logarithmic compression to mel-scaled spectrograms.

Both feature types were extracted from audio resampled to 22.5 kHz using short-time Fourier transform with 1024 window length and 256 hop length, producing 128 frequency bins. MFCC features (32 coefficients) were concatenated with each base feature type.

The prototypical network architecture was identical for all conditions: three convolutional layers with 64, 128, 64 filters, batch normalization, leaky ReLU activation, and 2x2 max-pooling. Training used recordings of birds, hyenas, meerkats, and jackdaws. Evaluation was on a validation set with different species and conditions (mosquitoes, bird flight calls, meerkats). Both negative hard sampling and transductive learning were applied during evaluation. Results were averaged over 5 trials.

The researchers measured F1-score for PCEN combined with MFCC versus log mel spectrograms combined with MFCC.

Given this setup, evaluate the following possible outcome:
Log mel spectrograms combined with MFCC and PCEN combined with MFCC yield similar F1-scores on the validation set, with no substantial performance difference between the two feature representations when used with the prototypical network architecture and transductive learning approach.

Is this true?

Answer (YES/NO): NO